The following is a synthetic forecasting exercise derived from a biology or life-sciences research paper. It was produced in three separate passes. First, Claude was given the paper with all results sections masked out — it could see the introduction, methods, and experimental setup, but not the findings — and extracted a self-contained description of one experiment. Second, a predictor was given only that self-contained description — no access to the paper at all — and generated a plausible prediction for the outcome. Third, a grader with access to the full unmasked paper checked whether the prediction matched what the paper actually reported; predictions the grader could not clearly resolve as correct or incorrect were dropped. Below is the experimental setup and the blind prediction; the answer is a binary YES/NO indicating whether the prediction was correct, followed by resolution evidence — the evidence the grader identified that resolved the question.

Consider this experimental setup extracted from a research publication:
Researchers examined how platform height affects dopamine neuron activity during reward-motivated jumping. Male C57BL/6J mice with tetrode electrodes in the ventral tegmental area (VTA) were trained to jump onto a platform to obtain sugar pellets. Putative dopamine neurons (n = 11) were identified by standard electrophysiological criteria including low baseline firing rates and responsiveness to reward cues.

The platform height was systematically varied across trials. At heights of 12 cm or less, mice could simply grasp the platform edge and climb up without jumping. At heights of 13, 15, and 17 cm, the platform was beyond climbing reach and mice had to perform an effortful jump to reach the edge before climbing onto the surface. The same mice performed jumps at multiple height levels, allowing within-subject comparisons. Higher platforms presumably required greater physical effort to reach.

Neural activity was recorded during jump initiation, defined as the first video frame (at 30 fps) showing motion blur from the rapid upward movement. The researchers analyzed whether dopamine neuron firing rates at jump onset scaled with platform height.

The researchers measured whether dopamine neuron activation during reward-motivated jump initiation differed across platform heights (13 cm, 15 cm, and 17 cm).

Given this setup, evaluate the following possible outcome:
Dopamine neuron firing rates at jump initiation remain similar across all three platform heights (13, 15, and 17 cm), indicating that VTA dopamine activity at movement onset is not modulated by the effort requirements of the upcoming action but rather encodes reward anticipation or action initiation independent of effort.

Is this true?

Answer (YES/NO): NO